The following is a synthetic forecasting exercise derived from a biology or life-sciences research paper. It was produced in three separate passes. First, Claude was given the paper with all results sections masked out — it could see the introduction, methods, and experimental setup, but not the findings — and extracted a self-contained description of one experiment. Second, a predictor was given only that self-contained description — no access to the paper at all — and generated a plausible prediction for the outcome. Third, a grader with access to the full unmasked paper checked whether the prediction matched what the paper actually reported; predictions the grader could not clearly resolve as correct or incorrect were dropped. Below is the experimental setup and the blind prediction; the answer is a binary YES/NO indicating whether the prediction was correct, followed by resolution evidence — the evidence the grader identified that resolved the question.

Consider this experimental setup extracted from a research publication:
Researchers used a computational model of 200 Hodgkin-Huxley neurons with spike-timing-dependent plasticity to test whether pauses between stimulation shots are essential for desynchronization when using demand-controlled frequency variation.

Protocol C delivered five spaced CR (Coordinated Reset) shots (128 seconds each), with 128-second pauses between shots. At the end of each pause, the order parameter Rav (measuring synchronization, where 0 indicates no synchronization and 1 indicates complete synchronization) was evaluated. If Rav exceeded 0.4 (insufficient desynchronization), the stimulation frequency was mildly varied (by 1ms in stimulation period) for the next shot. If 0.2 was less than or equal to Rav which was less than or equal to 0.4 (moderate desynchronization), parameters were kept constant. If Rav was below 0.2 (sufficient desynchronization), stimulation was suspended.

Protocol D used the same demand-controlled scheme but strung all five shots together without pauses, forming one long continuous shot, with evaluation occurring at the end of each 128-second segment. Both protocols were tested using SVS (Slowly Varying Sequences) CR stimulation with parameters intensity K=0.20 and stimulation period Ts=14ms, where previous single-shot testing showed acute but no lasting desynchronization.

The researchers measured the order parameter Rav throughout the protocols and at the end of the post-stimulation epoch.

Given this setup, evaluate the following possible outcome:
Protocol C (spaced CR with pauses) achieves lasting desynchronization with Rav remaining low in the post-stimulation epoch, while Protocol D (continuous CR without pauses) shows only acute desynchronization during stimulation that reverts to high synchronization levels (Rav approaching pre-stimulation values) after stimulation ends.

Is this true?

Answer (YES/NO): YES